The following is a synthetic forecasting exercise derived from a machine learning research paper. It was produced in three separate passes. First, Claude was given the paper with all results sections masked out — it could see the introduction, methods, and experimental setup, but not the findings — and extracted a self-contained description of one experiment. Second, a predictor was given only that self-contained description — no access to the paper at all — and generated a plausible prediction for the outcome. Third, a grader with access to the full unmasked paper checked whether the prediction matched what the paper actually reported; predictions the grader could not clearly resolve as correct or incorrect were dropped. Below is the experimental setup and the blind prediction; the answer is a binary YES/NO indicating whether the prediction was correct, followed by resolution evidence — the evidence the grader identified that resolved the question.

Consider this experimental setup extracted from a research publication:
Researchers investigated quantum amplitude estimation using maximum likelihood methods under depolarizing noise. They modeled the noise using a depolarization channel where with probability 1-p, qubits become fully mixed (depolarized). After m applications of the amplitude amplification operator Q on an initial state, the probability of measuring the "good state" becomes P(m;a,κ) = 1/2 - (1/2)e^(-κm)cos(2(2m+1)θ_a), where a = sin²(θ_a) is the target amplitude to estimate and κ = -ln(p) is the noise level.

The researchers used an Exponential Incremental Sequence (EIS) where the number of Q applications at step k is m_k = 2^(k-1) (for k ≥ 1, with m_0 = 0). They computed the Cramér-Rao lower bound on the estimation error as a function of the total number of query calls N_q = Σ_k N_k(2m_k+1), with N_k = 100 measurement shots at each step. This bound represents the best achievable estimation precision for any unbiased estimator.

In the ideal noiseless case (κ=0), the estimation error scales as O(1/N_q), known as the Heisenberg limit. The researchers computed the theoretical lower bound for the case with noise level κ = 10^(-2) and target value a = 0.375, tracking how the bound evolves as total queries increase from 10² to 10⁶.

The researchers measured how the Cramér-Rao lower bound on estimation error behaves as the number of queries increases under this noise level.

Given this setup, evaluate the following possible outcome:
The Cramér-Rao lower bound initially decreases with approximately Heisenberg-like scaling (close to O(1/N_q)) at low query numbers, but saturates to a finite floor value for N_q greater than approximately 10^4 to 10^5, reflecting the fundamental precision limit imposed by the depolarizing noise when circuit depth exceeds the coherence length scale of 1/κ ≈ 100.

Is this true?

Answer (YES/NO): YES